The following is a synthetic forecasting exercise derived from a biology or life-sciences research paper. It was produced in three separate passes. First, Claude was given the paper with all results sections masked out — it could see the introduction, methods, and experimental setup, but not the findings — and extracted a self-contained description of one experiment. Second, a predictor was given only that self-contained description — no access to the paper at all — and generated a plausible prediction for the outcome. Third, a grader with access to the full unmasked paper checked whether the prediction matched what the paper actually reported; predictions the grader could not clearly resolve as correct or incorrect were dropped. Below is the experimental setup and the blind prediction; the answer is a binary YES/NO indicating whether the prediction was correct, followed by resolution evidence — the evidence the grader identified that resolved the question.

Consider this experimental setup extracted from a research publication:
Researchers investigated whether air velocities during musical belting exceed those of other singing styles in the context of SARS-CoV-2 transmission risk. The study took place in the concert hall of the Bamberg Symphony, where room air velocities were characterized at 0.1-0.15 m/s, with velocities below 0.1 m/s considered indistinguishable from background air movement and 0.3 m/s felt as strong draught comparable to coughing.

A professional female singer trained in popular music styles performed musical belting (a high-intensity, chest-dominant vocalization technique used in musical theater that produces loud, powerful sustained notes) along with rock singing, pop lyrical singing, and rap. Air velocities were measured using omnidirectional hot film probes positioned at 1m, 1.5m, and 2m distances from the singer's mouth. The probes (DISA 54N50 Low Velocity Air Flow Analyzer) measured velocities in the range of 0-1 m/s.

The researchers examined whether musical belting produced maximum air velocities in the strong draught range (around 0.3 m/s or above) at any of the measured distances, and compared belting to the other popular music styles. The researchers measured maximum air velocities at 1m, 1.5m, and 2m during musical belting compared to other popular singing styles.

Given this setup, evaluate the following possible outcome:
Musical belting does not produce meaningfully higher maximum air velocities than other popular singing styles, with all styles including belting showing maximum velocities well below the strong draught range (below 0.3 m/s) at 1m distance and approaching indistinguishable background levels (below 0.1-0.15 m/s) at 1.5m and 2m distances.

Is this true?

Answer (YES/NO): YES